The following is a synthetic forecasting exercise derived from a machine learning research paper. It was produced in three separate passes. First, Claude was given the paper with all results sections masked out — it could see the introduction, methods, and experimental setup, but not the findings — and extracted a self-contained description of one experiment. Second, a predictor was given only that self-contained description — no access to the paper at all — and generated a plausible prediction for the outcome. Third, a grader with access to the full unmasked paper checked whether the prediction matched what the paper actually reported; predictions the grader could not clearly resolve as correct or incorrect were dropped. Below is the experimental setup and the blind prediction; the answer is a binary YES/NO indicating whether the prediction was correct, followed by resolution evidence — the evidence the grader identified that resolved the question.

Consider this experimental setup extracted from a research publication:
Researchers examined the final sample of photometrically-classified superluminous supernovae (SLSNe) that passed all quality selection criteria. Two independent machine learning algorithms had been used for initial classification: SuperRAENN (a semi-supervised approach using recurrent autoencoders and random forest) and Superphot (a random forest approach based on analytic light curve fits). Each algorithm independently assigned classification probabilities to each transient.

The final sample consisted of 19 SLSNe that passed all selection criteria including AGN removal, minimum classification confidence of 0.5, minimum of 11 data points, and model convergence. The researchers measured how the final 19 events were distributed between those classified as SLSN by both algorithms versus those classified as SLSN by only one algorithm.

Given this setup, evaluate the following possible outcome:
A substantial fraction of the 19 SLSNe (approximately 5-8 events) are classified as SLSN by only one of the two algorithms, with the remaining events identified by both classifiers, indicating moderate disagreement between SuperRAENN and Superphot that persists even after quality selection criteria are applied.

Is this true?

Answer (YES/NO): NO